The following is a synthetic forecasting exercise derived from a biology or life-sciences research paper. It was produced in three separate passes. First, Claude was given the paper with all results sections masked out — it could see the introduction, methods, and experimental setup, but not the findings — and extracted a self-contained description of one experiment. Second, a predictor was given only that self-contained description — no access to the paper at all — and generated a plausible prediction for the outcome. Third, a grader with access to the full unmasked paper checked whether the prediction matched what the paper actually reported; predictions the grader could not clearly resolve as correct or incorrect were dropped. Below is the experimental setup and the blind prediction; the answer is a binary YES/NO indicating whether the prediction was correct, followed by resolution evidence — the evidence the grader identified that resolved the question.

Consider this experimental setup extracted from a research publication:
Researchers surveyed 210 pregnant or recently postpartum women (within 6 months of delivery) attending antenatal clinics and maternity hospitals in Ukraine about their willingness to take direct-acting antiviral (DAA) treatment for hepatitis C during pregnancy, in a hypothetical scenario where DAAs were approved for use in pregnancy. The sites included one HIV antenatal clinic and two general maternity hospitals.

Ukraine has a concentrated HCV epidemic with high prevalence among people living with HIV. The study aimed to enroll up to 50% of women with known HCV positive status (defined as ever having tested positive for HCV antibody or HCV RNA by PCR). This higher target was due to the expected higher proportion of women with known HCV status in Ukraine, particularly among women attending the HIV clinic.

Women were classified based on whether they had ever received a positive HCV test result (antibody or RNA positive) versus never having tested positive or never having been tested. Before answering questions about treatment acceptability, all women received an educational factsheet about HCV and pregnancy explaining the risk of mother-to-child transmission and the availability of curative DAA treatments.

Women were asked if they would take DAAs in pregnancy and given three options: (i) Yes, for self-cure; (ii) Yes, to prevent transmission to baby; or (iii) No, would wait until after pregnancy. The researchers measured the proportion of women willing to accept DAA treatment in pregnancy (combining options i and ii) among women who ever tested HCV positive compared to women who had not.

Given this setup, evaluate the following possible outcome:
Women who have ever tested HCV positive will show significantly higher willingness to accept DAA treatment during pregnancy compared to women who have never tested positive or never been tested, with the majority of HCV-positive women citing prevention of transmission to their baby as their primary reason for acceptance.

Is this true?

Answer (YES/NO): NO